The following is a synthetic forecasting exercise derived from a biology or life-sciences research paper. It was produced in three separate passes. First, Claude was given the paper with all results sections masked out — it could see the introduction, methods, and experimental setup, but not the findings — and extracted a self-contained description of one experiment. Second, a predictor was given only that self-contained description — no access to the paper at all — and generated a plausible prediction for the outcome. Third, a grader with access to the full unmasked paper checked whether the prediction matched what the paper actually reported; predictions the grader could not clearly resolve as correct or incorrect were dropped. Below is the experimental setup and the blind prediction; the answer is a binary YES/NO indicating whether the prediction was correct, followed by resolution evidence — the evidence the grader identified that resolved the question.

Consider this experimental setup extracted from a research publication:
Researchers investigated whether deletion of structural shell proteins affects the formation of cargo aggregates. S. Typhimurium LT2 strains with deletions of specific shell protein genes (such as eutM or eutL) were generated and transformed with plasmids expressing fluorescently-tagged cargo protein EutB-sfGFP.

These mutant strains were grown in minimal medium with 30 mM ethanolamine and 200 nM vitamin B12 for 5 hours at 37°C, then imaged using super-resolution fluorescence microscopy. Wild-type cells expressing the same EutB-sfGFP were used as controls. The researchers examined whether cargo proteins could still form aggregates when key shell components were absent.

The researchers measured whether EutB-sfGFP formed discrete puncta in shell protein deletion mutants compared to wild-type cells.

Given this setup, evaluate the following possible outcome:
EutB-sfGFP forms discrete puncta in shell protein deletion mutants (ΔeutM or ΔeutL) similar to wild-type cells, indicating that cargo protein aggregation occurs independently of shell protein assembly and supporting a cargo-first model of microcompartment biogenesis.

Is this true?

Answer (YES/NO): NO